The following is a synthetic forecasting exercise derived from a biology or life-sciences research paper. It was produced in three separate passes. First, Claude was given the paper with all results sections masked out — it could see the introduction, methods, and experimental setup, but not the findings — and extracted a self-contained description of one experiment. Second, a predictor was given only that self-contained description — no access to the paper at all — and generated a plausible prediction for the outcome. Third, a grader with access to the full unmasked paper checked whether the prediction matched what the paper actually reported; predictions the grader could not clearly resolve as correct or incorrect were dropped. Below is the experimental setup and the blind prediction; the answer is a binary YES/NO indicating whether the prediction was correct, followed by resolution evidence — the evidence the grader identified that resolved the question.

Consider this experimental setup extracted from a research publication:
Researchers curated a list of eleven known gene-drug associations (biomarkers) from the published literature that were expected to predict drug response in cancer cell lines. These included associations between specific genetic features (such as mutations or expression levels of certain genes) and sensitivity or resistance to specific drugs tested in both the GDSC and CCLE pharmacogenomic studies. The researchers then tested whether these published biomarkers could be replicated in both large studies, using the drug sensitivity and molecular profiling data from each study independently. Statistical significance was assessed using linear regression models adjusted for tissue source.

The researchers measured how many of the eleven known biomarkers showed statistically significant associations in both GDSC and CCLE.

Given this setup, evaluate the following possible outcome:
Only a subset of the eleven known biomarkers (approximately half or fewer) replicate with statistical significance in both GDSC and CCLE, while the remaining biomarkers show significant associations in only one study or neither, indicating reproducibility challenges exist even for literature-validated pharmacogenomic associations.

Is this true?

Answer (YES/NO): NO